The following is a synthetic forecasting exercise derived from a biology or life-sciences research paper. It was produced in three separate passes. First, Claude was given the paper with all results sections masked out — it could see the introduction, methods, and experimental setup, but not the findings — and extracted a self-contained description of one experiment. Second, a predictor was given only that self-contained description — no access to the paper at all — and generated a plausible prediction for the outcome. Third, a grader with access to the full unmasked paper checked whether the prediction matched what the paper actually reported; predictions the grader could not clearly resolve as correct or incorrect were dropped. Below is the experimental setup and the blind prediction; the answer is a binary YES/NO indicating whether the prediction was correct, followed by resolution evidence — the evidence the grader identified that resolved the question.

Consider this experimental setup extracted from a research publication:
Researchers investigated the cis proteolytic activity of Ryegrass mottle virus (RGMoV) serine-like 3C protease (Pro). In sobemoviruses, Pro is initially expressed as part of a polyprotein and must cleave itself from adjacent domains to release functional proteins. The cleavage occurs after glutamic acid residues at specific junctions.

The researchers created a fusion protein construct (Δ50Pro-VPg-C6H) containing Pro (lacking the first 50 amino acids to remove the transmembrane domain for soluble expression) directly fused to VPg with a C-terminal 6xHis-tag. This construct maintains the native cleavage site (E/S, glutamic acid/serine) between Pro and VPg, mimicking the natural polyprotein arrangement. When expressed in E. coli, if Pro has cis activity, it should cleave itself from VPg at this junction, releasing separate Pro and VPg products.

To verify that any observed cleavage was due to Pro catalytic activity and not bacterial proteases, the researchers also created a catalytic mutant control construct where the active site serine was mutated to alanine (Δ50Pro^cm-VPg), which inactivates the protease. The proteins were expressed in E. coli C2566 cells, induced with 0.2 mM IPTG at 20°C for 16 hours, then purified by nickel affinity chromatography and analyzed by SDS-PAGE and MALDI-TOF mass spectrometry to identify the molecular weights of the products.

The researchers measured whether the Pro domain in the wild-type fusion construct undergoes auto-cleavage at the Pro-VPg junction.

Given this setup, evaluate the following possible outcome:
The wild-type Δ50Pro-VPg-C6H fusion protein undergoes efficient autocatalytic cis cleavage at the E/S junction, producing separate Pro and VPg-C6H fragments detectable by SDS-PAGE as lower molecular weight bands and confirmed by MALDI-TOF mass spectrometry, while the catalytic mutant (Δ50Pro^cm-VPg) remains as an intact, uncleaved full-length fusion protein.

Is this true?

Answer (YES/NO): YES